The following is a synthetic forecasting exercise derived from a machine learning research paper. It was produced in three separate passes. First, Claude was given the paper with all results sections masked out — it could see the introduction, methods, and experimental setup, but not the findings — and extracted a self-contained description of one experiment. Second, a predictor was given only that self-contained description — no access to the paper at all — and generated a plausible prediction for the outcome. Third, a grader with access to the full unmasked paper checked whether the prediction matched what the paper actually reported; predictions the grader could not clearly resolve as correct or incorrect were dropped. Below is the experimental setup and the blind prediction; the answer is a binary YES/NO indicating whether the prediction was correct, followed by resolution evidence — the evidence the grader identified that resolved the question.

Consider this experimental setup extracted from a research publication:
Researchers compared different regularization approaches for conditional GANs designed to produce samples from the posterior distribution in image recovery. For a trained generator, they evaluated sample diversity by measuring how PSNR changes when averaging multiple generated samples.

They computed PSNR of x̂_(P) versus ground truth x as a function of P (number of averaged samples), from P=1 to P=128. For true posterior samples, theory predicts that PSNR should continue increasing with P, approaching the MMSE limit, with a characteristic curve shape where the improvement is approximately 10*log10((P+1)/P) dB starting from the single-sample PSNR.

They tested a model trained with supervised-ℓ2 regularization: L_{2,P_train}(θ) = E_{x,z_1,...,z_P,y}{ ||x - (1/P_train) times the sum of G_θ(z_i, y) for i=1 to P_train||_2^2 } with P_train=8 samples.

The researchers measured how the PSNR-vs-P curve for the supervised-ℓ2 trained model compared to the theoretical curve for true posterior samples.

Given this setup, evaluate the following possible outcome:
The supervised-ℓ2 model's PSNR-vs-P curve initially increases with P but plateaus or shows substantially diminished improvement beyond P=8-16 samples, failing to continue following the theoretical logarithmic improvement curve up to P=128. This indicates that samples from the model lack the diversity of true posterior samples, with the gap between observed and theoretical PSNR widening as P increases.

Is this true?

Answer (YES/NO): NO